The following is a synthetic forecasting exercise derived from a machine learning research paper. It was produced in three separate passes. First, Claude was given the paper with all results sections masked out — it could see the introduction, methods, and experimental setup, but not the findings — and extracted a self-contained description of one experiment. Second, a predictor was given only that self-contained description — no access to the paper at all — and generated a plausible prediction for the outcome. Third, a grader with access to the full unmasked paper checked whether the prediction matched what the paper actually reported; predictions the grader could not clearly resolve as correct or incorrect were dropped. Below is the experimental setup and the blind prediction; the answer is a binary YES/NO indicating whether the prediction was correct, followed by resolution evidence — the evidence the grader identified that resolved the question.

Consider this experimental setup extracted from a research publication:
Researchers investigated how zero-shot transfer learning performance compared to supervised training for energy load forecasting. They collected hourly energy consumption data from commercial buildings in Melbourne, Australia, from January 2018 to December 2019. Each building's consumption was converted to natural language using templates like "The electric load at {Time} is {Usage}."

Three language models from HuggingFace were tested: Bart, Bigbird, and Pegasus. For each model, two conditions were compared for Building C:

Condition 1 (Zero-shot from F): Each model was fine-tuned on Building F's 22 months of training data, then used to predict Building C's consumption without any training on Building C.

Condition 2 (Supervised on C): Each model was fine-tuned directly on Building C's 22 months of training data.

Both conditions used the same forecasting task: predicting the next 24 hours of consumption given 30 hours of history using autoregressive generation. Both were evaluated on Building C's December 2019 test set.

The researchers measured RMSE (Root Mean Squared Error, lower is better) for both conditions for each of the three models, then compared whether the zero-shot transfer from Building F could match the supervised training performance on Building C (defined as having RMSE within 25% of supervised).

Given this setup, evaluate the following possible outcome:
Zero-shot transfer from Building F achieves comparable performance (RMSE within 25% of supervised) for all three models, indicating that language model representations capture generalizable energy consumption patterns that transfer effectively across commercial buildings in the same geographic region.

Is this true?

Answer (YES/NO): YES